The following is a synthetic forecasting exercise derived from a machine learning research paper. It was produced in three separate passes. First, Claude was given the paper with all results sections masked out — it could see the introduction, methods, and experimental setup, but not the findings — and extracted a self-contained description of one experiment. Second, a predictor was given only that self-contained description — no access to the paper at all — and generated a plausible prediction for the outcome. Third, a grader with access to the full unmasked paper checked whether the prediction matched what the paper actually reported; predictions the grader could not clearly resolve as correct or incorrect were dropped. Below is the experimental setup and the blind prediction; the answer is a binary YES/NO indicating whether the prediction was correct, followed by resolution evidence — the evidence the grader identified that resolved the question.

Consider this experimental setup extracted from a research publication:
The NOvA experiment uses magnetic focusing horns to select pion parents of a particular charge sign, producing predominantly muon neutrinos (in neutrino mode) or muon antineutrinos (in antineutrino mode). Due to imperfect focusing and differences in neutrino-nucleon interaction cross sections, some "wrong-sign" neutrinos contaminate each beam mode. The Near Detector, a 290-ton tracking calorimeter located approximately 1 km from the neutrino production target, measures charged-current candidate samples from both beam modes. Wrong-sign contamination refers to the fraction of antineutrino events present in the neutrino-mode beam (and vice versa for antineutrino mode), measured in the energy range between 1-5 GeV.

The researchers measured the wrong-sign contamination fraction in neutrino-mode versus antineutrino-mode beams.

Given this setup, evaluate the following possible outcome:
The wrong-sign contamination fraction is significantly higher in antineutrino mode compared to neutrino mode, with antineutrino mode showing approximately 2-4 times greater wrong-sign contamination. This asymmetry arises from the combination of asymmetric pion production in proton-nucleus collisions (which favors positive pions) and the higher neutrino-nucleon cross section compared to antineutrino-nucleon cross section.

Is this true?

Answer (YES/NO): YES